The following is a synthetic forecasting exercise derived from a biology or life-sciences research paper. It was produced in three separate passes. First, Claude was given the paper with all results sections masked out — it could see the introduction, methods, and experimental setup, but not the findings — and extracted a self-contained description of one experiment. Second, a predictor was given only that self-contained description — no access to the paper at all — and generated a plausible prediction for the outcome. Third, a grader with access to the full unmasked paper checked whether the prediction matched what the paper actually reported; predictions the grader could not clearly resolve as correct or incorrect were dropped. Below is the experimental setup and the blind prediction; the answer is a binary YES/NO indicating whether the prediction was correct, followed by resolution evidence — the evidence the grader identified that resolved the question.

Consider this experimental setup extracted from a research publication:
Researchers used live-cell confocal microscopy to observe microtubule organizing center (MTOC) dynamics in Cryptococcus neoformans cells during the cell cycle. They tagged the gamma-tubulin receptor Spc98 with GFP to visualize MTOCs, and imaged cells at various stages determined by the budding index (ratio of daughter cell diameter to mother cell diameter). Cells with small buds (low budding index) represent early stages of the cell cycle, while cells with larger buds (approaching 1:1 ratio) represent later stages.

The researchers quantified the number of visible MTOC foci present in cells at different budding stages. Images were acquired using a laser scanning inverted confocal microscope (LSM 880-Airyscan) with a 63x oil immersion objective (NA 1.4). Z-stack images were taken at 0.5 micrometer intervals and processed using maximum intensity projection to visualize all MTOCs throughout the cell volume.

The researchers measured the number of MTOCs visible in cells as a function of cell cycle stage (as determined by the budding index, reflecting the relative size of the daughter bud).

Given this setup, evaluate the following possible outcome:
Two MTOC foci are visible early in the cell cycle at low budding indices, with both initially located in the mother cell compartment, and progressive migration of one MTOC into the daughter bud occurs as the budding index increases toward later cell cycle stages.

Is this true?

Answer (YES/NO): NO